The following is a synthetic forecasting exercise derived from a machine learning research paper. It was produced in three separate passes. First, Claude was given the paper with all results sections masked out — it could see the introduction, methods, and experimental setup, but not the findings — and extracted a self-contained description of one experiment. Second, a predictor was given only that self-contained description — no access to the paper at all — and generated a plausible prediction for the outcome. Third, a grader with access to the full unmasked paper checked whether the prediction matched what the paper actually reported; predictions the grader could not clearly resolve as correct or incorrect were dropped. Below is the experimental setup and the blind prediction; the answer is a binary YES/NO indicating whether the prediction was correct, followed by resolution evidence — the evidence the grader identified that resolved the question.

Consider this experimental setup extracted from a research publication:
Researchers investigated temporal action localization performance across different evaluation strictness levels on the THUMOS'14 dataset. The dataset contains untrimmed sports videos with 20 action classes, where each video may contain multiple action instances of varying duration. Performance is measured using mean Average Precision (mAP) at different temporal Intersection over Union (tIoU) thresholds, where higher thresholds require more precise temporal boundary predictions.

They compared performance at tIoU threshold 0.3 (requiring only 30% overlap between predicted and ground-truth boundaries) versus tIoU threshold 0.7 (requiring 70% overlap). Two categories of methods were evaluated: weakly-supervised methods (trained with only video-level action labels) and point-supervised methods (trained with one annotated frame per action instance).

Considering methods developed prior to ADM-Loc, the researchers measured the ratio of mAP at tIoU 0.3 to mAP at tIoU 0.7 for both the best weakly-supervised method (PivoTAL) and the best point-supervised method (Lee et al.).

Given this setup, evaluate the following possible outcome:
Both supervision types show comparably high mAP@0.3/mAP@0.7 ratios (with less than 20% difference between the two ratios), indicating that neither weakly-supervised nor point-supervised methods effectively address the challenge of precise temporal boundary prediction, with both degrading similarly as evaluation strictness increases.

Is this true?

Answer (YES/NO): NO